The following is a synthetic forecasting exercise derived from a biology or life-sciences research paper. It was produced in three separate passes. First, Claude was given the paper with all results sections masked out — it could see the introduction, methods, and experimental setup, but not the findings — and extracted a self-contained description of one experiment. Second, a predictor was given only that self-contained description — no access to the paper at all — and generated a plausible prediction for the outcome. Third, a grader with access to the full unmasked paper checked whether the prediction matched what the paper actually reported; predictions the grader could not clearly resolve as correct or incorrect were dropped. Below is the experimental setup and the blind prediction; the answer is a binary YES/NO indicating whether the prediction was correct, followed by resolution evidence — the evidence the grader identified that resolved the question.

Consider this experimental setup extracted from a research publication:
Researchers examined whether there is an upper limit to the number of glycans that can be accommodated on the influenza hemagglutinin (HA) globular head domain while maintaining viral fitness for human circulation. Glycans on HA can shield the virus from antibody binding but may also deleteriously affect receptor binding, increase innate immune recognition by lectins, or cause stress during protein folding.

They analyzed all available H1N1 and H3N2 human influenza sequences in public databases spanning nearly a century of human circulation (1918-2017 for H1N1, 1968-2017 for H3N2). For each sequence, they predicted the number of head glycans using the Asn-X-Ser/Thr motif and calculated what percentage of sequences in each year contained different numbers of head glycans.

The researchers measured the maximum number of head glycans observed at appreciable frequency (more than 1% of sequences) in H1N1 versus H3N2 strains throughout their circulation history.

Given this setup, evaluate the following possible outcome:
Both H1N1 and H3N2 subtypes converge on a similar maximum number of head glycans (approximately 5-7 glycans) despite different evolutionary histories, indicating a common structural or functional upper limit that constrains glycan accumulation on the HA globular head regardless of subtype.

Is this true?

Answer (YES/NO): NO